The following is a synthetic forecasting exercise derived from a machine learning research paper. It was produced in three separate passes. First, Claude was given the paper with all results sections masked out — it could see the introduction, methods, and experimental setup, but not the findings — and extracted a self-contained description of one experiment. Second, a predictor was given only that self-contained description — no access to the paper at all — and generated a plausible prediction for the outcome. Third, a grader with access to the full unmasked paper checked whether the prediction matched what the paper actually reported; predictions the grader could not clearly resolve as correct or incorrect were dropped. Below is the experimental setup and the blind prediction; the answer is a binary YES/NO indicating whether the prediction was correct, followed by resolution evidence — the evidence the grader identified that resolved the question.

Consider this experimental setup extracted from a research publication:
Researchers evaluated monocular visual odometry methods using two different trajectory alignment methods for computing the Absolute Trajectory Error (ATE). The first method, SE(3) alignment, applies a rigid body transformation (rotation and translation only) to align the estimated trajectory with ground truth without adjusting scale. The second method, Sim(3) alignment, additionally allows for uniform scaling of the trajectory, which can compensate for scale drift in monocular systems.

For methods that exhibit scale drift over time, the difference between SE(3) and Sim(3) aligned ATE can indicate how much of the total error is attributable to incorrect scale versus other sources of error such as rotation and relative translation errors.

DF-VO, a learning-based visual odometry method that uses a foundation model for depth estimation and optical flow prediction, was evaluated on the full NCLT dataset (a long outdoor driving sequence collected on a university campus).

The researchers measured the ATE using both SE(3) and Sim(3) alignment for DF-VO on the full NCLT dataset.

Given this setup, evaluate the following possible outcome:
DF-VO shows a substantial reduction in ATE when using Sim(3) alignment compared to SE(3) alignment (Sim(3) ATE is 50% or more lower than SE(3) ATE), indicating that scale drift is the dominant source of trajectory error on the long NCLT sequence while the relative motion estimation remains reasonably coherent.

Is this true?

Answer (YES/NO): YES